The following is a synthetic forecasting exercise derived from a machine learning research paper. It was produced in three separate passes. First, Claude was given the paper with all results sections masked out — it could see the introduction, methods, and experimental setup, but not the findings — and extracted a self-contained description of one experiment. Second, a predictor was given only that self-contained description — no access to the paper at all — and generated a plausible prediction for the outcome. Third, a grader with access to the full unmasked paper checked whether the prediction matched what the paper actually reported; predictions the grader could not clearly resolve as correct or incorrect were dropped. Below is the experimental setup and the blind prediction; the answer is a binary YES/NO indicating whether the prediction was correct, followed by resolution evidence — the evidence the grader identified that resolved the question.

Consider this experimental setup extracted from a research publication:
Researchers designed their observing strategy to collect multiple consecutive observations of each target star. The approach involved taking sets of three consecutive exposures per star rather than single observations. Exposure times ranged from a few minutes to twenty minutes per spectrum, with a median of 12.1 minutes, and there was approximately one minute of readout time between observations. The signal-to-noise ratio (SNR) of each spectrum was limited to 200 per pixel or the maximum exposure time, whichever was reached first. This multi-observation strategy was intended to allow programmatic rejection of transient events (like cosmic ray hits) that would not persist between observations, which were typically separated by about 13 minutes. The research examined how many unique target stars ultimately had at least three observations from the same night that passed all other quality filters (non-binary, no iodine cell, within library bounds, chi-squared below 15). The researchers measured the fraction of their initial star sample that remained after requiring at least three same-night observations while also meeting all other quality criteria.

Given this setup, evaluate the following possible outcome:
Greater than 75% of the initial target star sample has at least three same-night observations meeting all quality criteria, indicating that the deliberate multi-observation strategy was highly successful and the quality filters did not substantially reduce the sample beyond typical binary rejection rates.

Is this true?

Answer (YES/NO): NO